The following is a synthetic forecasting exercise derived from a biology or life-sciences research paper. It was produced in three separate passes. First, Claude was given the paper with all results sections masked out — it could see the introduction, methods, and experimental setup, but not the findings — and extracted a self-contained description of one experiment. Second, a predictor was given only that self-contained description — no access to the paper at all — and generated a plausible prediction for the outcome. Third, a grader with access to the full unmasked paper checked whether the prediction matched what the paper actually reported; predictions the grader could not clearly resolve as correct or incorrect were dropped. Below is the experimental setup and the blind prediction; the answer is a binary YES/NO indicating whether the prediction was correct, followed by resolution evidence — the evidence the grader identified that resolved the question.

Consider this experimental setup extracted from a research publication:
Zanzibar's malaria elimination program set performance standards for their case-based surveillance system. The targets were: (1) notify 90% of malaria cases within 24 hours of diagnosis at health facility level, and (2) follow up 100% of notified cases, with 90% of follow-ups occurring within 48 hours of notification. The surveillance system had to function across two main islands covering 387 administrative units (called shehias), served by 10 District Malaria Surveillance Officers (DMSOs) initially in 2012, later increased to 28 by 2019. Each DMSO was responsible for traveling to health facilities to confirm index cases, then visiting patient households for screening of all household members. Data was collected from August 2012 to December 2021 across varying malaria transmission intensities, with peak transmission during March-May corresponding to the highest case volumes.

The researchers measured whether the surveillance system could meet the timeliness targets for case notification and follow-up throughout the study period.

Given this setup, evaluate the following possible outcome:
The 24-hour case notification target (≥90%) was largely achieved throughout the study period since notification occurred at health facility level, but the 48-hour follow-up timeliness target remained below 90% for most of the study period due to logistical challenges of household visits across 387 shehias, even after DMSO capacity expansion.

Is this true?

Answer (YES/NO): NO